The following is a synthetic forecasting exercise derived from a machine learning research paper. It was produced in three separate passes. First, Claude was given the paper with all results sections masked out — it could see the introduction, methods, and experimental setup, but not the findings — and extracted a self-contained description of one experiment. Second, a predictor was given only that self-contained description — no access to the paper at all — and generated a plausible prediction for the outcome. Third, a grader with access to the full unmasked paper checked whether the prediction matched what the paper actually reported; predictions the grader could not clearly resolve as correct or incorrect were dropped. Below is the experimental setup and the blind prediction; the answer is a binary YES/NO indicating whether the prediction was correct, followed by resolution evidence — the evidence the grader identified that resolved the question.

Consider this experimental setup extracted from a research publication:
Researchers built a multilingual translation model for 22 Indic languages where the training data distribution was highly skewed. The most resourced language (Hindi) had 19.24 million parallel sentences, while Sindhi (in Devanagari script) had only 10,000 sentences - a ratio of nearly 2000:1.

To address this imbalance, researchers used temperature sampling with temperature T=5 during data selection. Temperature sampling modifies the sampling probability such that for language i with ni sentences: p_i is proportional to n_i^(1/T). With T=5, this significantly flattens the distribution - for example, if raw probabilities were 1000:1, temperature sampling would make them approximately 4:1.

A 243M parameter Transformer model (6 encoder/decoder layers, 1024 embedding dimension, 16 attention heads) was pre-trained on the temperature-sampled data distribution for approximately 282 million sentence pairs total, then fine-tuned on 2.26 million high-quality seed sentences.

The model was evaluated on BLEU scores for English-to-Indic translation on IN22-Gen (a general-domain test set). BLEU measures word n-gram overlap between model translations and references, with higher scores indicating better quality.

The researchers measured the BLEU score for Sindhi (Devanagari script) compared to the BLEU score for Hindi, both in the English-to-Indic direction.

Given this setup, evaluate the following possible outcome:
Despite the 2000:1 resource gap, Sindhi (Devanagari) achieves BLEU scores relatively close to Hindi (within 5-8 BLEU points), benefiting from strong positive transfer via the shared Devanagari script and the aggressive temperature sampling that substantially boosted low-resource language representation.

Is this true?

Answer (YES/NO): NO